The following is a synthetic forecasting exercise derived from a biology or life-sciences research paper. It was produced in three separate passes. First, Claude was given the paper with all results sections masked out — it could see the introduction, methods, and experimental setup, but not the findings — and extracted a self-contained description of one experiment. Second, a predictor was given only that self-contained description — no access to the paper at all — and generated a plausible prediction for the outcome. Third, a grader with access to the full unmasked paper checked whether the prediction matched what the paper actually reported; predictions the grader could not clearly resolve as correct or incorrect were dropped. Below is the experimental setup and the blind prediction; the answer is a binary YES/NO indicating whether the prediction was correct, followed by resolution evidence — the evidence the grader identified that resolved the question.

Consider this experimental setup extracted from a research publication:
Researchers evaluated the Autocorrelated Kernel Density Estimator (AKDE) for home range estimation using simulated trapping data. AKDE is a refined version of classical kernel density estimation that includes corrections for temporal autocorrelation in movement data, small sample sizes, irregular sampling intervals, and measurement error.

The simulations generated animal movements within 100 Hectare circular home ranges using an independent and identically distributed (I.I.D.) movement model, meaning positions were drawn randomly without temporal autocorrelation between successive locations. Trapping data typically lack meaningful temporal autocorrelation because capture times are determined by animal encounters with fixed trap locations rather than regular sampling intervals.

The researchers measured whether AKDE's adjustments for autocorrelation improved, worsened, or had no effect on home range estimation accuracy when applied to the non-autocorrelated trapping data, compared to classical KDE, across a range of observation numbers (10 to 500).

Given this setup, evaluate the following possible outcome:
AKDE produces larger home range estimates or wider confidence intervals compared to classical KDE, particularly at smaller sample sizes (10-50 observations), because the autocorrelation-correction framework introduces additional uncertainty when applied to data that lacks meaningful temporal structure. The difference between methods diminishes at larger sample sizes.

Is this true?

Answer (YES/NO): NO